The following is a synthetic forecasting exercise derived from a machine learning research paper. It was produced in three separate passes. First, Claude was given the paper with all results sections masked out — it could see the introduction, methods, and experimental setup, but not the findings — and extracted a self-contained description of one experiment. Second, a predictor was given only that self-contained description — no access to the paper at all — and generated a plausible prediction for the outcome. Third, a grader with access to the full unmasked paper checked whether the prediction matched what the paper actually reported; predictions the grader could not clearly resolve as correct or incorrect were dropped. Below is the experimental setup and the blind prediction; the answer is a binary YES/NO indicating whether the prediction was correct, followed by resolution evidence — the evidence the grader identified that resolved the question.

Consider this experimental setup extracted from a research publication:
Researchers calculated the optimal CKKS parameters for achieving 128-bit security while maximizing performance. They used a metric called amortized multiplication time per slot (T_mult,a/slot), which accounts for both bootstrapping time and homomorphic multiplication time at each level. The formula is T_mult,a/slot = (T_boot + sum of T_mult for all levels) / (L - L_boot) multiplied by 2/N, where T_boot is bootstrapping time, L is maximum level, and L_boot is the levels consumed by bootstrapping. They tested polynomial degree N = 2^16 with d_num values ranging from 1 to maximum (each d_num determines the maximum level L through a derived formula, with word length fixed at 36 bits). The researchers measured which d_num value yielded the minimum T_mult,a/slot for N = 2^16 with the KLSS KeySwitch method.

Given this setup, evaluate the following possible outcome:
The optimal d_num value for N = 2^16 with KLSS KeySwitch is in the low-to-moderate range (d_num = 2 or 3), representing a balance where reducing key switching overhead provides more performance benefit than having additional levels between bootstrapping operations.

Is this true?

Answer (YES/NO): NO